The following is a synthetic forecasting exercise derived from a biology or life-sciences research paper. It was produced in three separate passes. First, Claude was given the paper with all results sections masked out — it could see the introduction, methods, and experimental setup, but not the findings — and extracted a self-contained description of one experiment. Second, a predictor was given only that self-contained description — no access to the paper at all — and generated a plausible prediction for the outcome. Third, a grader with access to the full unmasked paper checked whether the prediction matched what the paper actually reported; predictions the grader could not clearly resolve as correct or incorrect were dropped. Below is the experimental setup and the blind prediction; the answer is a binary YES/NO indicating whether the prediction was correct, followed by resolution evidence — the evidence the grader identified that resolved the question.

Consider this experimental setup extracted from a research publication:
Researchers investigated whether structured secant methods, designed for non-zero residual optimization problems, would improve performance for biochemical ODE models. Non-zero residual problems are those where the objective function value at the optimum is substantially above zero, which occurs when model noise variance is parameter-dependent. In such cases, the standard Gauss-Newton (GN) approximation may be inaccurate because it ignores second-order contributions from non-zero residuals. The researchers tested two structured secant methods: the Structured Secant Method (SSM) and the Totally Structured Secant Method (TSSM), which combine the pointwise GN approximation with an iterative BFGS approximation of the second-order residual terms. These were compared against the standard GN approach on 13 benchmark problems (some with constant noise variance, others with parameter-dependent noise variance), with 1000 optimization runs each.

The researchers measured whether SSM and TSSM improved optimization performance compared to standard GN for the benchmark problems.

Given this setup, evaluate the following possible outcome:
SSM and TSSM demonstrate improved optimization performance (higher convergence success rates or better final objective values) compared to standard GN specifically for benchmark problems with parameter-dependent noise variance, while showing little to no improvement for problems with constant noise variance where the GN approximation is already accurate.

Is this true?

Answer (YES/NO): NO